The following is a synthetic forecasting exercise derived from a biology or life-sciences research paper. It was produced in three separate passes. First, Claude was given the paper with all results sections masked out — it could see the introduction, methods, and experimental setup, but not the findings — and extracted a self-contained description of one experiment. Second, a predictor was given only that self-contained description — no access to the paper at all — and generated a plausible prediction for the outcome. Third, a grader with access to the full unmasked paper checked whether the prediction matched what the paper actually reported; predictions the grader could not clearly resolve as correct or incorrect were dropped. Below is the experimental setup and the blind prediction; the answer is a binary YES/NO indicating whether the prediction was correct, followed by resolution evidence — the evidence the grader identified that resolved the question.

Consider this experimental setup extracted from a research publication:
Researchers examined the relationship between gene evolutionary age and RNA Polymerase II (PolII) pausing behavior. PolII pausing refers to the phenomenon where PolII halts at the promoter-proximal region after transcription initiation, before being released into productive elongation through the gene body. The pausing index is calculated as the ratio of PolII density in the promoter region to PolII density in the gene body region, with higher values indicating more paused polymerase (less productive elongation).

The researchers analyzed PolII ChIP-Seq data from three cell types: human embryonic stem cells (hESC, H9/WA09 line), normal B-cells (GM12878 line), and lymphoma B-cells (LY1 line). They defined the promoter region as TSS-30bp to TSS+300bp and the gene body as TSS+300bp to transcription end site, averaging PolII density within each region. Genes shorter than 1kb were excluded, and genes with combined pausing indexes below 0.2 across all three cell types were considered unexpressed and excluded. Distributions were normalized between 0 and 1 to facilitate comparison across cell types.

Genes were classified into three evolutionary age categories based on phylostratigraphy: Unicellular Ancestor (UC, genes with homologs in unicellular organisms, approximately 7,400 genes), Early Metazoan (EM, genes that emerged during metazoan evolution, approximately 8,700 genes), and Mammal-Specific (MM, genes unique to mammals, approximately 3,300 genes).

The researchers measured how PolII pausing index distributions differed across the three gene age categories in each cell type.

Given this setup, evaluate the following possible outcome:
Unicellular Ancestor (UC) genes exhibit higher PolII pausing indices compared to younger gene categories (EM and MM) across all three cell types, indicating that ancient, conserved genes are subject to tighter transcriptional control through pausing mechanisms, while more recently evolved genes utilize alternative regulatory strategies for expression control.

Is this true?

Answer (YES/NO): YES